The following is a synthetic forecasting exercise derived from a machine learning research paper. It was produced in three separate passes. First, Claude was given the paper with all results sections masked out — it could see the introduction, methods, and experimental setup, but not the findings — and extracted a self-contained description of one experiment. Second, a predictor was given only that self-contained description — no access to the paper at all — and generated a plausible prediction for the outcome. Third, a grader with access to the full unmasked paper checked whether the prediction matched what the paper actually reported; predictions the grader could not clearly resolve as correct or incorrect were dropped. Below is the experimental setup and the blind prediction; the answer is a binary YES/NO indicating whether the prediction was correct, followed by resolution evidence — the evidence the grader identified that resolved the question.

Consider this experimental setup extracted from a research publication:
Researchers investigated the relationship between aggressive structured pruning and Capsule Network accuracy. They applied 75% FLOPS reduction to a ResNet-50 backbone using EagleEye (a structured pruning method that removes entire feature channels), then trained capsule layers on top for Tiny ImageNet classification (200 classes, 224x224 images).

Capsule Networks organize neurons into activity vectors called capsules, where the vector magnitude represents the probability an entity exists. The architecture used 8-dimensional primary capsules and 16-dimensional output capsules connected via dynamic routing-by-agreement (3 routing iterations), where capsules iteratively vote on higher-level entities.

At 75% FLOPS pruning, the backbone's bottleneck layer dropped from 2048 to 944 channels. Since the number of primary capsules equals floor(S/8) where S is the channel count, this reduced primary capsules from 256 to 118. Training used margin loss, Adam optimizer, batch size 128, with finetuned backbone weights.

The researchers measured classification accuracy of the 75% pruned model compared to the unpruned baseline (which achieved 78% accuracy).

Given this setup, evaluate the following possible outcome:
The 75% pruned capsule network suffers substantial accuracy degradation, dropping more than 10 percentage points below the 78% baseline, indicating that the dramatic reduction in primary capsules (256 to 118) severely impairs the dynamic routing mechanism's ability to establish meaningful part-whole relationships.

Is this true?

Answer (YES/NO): NO